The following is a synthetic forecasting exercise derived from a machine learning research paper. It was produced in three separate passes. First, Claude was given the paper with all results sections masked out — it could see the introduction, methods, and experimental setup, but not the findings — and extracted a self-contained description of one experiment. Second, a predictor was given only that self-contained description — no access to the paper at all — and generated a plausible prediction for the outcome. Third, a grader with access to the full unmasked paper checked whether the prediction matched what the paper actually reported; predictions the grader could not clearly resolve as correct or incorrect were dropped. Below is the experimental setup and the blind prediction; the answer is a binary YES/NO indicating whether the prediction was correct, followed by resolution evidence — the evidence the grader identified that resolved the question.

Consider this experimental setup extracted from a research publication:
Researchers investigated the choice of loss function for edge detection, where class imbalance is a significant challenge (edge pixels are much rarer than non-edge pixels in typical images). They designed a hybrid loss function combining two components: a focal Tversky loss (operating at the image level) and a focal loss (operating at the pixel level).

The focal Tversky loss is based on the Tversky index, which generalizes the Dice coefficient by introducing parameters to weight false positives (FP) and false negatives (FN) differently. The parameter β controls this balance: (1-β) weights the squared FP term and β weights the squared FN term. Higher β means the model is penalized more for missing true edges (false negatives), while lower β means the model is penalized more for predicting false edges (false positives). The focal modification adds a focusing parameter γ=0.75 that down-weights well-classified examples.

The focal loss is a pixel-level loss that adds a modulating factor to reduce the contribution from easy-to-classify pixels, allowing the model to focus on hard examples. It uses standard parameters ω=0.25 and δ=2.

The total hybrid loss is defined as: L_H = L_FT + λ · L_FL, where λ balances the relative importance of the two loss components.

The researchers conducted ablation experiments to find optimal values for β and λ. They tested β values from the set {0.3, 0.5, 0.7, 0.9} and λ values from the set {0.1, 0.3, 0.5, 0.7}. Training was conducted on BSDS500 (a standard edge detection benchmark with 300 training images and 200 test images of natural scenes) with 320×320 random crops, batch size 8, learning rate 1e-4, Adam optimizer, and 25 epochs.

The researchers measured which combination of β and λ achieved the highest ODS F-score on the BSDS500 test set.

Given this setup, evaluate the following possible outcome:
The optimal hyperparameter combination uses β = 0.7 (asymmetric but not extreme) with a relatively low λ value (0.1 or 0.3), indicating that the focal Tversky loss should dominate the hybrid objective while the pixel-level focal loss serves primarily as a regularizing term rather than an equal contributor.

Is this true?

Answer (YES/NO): NO